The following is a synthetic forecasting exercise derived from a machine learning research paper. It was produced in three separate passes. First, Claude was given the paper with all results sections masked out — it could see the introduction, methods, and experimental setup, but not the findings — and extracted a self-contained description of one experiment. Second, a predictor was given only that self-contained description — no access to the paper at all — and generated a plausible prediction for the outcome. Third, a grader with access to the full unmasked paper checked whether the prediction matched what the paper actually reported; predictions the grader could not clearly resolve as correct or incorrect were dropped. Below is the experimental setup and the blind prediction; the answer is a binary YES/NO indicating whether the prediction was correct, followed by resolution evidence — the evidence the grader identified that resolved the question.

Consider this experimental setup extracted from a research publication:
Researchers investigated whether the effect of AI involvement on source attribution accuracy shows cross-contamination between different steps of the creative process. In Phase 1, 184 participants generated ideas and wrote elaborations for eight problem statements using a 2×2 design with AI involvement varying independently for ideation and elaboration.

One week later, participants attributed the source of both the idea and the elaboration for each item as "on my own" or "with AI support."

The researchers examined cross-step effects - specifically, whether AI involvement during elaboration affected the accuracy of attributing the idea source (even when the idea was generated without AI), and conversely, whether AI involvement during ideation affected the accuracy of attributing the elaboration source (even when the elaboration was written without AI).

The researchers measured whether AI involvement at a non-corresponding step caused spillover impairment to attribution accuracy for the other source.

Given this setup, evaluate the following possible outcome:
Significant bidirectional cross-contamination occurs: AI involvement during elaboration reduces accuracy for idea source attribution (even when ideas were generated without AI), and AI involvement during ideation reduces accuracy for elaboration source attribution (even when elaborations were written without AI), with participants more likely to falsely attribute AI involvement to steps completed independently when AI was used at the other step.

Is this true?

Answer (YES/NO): YES